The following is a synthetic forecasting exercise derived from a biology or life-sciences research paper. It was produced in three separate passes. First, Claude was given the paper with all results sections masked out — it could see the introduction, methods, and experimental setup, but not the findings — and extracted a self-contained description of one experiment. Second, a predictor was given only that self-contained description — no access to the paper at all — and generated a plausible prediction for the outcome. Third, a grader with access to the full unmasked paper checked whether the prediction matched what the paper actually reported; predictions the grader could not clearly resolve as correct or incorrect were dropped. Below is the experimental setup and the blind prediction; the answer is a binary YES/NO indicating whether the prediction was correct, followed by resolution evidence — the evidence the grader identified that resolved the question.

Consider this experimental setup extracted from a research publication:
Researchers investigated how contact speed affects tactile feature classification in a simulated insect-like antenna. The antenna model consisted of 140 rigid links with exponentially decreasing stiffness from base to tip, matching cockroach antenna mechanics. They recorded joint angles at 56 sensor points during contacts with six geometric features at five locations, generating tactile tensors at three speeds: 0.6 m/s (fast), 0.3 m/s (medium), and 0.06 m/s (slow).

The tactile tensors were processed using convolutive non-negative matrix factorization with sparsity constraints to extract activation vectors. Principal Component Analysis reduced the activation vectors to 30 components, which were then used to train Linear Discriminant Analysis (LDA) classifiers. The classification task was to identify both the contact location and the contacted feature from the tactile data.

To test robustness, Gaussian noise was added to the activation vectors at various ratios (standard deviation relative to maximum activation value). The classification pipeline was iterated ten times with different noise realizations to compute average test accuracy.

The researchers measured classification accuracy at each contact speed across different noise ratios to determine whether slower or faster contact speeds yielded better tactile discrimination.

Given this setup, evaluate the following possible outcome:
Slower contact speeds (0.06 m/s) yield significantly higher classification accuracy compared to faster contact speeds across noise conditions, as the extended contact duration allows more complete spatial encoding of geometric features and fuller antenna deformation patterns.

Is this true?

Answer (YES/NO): YES